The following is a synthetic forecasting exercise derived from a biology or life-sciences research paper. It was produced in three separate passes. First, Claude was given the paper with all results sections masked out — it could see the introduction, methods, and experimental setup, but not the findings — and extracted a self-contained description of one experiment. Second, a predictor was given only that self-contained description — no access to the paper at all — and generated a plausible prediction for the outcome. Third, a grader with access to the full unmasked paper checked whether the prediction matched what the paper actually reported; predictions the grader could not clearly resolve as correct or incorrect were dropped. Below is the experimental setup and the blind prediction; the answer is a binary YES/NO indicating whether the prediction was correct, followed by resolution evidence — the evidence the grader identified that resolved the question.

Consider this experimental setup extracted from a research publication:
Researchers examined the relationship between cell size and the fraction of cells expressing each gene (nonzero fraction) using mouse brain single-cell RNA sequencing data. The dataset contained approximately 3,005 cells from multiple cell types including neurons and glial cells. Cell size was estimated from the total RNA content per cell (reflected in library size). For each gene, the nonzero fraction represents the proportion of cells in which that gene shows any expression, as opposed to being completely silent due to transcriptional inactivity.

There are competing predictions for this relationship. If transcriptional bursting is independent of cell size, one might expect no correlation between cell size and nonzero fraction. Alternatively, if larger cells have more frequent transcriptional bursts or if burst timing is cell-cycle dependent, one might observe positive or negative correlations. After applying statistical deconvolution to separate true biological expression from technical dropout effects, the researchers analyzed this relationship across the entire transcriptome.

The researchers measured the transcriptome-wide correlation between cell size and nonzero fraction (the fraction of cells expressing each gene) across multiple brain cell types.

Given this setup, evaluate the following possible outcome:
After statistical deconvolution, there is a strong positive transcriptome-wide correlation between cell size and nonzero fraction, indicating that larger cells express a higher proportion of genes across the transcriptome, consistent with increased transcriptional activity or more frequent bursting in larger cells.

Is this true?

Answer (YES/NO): YES